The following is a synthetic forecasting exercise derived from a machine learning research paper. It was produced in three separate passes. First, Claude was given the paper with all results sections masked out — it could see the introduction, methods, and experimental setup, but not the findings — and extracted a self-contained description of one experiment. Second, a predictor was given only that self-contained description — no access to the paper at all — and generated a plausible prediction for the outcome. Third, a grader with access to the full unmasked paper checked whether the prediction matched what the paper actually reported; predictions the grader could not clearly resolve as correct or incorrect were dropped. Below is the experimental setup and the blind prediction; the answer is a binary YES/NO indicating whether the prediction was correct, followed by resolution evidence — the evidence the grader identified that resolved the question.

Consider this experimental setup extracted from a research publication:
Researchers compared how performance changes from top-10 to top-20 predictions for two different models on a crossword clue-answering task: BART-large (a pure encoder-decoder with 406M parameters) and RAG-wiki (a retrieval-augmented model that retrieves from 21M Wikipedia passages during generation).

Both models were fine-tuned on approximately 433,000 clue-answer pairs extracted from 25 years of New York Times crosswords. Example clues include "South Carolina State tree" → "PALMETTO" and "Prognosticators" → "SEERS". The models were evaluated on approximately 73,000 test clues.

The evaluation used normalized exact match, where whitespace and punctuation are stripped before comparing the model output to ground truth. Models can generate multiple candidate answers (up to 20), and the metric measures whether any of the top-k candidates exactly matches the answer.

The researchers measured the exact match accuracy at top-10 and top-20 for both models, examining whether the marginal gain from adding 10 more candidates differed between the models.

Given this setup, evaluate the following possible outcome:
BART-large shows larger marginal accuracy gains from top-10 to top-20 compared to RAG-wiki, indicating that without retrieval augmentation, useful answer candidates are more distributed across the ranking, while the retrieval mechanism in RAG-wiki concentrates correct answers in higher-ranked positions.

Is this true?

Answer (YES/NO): NO